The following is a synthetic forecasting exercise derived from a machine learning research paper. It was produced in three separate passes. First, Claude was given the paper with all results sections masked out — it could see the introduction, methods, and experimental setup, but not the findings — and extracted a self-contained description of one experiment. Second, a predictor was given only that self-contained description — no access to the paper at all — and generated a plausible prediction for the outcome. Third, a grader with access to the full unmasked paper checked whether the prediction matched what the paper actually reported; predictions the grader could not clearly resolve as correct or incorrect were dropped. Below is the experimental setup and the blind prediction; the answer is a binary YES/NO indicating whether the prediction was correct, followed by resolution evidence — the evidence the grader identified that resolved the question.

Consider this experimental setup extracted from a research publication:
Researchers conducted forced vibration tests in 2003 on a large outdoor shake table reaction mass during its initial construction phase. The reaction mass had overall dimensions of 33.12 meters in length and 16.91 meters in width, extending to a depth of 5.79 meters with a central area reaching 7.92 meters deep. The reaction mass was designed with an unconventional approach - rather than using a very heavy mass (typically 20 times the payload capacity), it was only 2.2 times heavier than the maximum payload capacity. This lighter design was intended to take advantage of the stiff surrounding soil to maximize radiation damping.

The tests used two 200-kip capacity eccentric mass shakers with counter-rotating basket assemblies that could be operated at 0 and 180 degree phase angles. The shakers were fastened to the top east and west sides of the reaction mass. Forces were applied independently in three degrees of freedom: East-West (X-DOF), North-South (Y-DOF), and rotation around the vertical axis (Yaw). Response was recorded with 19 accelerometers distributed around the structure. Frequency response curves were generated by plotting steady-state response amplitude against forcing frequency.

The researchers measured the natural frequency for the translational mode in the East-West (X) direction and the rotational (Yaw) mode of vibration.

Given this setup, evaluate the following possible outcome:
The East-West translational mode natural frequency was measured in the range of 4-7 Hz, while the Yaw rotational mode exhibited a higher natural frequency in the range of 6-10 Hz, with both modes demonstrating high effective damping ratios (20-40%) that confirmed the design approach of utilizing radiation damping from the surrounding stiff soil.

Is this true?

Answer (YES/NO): NO